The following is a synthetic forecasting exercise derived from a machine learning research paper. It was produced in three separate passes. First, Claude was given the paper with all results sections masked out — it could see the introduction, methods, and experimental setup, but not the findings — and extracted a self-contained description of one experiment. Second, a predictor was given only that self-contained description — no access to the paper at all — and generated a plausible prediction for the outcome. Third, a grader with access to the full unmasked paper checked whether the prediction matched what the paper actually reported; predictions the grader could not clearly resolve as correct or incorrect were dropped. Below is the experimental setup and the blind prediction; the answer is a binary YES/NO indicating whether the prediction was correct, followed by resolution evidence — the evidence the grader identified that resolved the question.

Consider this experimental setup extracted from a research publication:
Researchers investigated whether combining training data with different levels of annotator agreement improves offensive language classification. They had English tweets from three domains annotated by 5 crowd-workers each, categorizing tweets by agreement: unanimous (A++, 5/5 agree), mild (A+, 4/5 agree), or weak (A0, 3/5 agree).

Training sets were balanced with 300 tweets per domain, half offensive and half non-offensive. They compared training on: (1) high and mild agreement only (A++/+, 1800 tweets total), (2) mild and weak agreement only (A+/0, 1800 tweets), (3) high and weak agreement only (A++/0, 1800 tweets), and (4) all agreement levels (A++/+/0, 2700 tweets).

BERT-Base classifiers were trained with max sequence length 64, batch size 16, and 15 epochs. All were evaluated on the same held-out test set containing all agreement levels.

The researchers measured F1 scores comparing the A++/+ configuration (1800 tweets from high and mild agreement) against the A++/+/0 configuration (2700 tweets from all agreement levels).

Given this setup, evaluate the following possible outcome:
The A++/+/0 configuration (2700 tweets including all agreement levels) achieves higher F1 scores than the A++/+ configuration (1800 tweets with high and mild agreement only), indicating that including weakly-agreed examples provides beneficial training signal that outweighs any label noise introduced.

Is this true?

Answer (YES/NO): NO